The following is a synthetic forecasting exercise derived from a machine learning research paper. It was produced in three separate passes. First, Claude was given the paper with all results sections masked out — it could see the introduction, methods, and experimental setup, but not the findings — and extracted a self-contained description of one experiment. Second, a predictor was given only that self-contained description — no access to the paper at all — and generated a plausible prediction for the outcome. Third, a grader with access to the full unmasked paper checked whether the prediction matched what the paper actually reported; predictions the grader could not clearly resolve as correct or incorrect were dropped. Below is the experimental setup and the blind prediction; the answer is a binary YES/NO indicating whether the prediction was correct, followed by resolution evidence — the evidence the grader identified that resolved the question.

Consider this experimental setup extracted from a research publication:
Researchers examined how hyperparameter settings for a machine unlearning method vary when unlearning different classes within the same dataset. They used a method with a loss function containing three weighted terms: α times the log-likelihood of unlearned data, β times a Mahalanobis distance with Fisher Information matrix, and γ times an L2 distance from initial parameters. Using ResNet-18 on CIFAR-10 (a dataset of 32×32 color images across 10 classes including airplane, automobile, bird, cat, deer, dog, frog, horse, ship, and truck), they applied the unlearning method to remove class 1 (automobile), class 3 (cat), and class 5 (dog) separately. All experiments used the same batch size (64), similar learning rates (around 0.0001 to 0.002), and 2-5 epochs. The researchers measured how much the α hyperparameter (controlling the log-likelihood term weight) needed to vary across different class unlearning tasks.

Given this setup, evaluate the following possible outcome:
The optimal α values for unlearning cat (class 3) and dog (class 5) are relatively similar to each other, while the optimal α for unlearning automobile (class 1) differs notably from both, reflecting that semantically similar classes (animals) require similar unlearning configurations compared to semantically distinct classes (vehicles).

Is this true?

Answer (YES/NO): NO